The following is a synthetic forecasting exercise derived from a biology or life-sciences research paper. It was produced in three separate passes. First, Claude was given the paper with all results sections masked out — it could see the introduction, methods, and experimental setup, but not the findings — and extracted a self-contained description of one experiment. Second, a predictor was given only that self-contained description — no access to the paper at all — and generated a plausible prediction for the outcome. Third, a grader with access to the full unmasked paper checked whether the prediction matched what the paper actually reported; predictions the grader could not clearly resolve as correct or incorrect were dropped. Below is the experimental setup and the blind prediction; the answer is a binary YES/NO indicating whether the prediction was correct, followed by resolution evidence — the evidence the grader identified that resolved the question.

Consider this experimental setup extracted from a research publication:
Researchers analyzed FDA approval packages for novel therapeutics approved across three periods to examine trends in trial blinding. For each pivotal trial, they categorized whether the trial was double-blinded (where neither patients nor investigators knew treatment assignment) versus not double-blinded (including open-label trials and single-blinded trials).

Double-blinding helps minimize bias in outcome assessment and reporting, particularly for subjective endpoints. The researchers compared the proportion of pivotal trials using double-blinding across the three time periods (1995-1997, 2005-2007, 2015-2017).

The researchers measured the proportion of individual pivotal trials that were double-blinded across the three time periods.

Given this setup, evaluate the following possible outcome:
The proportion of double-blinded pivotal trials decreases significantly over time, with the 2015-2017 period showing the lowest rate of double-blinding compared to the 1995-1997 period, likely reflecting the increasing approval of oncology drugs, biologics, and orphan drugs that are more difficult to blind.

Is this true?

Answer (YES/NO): NO